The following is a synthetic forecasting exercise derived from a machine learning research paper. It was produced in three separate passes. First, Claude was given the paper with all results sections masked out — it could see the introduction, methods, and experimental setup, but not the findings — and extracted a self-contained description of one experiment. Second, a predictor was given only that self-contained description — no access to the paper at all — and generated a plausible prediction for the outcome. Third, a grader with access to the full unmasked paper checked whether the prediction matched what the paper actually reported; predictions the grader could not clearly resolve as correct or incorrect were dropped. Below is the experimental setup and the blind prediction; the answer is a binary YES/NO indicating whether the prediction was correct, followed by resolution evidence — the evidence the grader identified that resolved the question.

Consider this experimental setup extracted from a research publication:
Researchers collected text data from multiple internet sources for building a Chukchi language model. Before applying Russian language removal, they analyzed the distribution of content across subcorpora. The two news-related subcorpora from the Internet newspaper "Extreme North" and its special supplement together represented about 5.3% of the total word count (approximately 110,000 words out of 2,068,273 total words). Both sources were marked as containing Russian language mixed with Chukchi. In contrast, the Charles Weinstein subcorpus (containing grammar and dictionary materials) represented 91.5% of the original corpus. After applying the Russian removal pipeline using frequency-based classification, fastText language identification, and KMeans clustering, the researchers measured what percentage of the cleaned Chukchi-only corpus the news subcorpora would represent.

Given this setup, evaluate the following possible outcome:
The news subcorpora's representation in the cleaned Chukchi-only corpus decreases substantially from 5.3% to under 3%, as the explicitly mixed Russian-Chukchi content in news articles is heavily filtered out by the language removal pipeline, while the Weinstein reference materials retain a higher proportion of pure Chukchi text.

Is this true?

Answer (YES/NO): NO